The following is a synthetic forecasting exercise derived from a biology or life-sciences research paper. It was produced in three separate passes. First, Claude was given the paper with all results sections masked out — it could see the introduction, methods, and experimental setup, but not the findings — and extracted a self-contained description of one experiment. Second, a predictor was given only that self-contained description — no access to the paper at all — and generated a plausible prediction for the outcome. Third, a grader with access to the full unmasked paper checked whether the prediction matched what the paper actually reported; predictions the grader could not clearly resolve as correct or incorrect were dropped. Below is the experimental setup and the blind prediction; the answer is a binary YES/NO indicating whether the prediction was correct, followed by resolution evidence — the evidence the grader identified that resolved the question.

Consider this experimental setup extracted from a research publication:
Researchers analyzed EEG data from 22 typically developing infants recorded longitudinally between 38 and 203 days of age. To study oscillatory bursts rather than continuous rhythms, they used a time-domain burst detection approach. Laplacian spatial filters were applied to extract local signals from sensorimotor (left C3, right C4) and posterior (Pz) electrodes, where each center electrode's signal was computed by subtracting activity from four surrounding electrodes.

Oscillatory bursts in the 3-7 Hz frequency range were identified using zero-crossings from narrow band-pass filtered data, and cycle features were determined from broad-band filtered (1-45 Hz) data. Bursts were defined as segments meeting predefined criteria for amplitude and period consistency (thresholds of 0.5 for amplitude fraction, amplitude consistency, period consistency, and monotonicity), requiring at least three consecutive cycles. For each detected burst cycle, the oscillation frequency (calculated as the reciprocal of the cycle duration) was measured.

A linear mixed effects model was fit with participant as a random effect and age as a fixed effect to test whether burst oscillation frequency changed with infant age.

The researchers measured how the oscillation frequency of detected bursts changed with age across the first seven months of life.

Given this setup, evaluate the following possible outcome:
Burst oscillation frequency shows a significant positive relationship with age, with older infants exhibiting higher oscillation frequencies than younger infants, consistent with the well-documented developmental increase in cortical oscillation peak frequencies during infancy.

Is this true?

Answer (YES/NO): YES